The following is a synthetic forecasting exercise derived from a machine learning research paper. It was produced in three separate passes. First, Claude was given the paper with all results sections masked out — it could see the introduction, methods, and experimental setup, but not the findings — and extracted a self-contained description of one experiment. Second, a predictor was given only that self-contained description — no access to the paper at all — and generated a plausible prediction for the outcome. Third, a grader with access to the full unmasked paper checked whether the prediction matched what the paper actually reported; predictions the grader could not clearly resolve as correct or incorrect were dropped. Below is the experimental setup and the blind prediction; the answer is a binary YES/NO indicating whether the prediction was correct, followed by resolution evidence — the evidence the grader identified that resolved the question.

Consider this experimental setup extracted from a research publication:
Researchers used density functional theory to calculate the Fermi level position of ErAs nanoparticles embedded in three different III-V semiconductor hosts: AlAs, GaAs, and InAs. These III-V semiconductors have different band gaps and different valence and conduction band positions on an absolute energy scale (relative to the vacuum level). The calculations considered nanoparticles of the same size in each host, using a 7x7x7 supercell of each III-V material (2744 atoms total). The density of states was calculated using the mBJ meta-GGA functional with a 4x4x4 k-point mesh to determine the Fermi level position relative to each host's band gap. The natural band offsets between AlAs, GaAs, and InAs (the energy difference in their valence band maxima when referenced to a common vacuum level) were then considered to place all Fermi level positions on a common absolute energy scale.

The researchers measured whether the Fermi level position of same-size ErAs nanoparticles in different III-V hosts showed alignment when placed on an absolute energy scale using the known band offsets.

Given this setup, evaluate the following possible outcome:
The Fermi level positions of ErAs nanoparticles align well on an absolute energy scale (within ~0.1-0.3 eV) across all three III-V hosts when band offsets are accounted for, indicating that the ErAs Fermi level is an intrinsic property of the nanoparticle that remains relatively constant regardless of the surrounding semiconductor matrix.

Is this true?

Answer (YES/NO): YES